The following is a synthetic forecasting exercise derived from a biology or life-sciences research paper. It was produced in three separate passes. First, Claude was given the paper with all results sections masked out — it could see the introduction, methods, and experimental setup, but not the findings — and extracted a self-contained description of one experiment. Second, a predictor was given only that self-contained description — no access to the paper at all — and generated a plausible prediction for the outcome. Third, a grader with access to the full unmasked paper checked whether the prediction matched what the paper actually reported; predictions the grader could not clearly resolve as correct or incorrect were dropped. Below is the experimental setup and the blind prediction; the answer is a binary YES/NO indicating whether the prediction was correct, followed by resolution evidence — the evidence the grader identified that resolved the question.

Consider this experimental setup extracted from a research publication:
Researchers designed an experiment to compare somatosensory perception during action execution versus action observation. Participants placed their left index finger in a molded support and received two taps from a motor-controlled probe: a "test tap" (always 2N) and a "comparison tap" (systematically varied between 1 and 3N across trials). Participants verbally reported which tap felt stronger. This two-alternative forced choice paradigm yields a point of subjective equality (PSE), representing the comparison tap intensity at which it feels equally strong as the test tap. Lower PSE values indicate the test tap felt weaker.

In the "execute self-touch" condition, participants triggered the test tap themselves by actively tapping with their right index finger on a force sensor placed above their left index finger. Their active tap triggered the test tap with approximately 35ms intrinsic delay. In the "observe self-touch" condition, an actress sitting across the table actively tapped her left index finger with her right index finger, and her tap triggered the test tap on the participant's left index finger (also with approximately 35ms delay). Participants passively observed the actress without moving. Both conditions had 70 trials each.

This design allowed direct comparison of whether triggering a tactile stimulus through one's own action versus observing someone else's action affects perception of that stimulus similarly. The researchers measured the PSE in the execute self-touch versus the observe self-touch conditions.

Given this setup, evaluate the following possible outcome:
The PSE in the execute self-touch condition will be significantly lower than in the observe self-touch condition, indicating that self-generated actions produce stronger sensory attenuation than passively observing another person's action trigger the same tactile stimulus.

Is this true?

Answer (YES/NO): YES